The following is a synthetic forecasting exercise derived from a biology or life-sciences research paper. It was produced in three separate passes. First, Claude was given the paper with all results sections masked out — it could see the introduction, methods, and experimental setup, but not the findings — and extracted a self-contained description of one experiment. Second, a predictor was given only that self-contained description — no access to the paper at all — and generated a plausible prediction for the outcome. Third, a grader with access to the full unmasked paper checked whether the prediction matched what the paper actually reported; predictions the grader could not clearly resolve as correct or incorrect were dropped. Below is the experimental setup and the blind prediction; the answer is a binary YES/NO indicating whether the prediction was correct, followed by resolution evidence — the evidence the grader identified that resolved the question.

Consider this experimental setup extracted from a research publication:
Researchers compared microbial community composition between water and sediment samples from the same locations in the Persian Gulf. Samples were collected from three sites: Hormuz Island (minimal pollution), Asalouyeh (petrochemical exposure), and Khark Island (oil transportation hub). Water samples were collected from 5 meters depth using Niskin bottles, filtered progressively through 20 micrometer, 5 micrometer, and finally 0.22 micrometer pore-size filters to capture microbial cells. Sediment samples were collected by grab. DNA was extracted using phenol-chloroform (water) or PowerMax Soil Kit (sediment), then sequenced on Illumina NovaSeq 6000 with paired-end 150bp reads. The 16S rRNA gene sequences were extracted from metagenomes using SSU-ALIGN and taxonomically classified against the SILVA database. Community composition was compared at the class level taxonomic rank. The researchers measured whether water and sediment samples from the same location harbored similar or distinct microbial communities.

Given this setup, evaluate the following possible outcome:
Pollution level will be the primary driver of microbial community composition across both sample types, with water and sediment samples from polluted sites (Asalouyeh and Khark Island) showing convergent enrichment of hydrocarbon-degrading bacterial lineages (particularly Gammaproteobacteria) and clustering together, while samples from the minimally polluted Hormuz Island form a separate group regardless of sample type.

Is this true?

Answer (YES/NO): NO